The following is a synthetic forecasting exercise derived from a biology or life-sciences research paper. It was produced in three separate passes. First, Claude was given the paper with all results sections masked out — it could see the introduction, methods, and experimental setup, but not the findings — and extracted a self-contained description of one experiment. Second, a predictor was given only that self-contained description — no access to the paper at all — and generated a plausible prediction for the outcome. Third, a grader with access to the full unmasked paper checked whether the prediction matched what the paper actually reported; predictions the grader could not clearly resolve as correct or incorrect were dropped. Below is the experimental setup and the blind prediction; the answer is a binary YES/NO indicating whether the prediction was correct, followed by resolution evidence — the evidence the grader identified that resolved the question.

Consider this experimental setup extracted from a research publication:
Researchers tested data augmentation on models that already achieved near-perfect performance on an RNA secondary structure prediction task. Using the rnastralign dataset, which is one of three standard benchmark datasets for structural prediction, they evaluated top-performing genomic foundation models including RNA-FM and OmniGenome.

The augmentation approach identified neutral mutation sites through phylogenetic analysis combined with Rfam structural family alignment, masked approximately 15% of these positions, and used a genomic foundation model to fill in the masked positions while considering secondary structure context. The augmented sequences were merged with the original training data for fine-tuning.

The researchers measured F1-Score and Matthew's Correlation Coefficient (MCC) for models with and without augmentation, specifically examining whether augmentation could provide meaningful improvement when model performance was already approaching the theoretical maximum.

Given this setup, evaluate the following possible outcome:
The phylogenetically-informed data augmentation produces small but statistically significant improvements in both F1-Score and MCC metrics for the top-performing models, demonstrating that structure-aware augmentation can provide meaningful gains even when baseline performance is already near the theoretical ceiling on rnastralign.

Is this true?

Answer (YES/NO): NO